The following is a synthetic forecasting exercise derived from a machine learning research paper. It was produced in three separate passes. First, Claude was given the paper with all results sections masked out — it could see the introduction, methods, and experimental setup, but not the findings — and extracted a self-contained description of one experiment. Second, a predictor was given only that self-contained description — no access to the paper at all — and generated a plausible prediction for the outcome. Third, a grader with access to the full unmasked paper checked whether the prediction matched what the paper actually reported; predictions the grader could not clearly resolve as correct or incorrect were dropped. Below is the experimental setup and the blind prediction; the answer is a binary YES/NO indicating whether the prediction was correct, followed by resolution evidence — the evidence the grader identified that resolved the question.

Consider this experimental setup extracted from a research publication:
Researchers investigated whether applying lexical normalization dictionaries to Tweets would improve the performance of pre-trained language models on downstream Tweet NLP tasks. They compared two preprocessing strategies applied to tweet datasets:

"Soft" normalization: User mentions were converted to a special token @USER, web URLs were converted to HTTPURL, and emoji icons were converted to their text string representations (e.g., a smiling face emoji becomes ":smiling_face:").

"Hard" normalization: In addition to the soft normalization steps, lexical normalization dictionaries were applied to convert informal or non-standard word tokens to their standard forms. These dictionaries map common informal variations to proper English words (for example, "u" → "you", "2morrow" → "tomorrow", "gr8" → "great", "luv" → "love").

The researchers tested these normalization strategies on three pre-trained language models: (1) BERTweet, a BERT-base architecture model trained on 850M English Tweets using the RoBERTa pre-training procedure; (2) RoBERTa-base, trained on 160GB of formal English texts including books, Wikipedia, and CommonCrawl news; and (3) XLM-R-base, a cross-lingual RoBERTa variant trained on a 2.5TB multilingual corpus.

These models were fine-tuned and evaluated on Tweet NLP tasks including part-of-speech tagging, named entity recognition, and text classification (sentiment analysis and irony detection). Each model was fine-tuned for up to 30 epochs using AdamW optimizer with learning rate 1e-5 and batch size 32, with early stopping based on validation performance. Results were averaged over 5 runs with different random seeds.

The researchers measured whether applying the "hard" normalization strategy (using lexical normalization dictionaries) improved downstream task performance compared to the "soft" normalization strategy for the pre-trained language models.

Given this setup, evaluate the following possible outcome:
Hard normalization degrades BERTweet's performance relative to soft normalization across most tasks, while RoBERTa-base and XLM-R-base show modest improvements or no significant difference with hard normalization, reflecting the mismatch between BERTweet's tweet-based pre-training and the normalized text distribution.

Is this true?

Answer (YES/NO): NO